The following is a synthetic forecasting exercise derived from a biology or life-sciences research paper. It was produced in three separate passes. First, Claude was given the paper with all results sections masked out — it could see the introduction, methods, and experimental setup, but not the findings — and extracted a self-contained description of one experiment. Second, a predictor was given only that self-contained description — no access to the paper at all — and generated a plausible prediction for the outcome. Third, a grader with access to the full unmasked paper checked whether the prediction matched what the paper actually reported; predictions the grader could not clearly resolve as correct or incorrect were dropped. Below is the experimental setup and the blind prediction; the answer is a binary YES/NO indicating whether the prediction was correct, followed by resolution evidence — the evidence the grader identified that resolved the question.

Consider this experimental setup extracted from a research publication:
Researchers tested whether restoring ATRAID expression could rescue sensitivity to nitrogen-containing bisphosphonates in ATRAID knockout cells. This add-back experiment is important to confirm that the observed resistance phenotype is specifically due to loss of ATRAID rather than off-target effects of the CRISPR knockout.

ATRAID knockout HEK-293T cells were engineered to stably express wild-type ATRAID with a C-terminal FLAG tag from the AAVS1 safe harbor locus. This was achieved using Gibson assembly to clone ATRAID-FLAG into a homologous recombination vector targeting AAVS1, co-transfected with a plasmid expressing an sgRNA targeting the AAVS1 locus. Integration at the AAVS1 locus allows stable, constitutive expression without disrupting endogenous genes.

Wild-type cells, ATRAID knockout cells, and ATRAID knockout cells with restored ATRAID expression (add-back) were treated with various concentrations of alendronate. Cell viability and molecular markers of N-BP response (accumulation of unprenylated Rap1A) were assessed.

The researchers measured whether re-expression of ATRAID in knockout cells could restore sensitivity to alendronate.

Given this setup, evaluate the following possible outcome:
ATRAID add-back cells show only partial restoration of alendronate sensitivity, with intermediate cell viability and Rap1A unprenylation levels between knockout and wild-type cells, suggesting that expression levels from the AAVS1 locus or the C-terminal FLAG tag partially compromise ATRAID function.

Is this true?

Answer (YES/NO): NO